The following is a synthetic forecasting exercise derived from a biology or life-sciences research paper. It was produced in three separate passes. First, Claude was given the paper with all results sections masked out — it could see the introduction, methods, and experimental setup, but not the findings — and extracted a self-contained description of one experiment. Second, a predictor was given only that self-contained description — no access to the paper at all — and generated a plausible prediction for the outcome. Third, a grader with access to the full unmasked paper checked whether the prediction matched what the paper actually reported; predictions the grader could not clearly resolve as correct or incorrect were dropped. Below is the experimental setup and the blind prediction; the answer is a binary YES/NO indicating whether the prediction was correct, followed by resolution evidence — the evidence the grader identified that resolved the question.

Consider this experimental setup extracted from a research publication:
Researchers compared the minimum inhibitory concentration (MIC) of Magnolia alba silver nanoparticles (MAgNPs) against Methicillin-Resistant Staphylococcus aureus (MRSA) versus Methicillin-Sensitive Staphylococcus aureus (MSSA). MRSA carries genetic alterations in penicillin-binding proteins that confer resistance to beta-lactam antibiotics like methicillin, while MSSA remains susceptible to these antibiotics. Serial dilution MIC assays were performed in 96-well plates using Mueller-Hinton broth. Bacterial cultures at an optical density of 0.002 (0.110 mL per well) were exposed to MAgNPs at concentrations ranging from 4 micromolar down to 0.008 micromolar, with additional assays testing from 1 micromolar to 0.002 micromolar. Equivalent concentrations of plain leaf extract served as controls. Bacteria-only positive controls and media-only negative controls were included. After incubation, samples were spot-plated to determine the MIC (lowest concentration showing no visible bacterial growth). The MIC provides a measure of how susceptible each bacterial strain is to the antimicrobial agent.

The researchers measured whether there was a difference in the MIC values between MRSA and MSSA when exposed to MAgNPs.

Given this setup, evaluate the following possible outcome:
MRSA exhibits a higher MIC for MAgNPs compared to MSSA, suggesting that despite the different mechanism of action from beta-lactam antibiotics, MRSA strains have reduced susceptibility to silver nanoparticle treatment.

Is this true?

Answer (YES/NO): NO